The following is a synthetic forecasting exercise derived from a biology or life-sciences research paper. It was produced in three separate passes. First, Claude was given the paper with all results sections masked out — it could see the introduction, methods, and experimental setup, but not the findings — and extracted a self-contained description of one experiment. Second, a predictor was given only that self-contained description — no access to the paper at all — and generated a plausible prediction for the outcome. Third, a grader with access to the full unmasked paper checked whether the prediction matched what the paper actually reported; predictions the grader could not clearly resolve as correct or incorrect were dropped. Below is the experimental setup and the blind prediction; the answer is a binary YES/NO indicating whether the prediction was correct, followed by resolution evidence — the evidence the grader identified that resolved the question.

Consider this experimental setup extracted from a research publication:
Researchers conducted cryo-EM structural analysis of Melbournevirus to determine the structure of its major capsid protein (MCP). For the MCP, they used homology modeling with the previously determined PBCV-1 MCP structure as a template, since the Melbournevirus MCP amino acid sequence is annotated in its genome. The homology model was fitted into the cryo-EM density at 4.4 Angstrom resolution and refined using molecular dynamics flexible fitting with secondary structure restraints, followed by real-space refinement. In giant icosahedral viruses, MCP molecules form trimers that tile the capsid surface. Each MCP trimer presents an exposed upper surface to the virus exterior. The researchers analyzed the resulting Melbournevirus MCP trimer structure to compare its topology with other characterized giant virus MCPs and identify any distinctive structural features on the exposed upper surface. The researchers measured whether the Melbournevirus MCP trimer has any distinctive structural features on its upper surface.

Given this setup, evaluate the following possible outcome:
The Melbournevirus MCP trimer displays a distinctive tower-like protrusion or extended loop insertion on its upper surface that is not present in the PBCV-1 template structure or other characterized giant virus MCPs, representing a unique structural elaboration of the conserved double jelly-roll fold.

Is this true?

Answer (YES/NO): NO